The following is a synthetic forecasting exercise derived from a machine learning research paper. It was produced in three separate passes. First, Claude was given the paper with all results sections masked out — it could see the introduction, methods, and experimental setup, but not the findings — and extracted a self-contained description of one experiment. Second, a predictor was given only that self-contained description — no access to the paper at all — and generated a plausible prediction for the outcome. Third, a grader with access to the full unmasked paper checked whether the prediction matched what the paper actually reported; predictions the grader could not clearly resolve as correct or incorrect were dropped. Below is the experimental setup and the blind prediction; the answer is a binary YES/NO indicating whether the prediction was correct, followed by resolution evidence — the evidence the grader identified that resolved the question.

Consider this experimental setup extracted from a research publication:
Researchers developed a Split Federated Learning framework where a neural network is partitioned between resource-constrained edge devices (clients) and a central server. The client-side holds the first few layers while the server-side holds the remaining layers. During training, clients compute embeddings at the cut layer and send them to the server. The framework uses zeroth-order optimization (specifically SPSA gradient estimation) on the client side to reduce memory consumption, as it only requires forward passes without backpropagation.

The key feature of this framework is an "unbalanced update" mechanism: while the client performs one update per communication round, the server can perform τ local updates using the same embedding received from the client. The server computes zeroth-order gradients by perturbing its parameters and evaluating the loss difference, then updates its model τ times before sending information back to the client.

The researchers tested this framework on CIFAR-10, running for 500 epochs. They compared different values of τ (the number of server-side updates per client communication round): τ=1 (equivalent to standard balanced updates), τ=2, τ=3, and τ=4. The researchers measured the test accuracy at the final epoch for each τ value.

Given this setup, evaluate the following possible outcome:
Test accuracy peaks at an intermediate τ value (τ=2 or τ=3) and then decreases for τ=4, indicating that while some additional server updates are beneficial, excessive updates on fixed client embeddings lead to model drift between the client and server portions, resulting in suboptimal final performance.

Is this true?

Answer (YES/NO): YES